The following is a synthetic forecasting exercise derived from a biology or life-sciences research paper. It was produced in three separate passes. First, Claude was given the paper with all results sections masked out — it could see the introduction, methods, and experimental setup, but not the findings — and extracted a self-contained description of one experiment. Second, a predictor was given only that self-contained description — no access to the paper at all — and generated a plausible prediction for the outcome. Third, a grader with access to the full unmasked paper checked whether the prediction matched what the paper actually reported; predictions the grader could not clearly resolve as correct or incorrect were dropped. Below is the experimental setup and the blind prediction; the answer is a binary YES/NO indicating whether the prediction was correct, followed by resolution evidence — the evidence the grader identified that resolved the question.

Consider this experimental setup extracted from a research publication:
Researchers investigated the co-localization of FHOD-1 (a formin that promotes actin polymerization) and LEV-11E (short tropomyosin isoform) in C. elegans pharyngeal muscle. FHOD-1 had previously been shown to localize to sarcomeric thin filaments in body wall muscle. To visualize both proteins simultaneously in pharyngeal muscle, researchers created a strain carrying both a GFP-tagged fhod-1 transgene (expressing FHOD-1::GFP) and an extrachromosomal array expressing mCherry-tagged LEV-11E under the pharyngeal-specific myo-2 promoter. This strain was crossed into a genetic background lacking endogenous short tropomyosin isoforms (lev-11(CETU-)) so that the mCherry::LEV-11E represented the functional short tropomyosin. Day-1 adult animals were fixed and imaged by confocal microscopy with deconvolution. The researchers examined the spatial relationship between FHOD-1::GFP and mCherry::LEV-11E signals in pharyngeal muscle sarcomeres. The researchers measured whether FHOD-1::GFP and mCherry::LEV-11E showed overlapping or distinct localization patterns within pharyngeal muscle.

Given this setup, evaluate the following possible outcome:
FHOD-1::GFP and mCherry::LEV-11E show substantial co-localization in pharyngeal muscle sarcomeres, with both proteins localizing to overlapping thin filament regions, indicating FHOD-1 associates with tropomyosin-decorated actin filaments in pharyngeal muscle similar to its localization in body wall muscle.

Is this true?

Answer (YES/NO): NO